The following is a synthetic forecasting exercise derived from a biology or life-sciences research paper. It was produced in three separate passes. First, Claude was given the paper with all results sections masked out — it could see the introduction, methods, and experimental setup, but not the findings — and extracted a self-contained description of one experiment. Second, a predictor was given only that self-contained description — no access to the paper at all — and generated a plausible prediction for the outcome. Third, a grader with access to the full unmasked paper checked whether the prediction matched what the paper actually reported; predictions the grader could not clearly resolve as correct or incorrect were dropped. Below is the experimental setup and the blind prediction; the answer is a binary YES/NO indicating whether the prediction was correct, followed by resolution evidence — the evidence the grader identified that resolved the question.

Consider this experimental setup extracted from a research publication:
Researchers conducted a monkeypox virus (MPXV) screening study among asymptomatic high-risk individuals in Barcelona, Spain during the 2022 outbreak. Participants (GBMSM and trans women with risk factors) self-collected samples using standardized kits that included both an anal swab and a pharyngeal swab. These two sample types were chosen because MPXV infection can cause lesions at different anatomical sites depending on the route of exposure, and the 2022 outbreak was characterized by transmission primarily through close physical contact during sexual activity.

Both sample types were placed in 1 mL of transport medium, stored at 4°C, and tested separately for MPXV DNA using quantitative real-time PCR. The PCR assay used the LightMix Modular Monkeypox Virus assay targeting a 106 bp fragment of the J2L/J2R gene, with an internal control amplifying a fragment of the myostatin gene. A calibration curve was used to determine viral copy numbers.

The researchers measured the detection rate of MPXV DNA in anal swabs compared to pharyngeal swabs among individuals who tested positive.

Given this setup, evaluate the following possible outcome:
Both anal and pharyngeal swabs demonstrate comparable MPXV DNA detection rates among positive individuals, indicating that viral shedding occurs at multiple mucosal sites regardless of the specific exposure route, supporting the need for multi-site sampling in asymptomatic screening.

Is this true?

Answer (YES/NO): NO